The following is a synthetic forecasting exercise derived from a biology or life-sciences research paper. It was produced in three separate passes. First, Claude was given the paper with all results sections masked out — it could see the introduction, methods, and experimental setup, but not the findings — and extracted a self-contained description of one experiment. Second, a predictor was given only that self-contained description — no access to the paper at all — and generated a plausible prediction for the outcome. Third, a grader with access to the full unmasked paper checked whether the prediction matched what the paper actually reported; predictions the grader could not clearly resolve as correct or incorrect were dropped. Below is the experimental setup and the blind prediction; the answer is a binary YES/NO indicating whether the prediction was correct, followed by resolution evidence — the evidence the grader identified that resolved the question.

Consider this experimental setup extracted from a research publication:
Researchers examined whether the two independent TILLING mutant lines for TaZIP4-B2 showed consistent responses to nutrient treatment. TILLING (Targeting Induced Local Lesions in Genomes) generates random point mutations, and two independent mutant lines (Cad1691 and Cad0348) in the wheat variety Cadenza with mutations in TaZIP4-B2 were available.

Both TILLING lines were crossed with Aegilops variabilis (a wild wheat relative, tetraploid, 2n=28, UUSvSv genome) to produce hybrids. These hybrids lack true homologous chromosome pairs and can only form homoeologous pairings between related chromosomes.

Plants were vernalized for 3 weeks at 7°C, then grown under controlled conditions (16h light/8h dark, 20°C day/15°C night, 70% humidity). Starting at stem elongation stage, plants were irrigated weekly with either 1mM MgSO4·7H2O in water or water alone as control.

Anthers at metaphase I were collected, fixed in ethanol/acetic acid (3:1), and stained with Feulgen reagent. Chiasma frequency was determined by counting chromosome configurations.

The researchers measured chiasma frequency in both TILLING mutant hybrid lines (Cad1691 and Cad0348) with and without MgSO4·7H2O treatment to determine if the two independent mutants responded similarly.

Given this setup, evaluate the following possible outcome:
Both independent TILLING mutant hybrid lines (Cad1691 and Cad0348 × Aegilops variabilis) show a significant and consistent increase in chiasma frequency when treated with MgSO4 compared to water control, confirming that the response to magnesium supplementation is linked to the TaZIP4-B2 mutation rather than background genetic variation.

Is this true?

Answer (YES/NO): YES